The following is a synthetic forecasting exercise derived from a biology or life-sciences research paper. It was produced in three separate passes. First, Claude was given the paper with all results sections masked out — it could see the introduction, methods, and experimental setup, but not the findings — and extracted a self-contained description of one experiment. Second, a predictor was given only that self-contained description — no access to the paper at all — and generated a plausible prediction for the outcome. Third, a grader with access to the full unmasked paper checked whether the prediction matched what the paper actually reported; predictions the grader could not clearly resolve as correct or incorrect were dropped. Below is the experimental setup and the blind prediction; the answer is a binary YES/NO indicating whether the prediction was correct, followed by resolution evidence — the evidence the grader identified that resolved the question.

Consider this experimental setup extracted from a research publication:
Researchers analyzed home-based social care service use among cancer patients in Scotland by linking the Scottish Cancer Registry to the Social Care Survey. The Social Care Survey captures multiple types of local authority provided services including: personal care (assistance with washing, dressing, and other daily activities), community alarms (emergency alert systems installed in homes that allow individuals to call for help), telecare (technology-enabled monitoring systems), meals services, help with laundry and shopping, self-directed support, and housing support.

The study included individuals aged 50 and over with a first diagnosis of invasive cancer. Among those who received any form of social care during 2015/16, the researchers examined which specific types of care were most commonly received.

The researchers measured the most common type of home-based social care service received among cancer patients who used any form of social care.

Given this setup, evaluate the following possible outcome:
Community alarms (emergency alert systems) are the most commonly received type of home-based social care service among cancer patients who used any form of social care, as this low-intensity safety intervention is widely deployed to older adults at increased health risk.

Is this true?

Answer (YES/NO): YES